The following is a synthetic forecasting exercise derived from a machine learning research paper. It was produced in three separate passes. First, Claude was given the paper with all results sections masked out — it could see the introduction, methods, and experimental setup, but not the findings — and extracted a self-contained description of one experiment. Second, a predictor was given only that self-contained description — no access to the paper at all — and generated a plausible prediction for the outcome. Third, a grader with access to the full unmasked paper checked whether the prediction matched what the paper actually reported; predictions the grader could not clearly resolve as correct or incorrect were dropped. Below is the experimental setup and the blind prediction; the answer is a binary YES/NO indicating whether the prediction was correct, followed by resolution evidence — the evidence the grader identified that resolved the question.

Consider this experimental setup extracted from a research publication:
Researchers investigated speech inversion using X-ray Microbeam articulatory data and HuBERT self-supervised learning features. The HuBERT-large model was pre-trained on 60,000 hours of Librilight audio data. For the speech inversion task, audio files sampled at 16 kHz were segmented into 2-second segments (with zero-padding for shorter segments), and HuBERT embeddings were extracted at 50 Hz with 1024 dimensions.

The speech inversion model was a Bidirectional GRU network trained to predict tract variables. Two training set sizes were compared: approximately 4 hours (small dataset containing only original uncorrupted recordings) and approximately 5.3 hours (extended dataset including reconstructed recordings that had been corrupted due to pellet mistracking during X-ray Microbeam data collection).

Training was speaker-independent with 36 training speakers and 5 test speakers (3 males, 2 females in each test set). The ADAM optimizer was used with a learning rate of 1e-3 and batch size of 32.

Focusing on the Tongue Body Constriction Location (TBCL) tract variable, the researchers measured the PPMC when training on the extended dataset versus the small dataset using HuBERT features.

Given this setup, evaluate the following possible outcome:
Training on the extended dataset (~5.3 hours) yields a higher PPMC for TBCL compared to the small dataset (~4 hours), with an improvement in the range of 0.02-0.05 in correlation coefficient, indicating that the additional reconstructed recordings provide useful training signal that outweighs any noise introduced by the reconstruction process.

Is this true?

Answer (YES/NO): NO